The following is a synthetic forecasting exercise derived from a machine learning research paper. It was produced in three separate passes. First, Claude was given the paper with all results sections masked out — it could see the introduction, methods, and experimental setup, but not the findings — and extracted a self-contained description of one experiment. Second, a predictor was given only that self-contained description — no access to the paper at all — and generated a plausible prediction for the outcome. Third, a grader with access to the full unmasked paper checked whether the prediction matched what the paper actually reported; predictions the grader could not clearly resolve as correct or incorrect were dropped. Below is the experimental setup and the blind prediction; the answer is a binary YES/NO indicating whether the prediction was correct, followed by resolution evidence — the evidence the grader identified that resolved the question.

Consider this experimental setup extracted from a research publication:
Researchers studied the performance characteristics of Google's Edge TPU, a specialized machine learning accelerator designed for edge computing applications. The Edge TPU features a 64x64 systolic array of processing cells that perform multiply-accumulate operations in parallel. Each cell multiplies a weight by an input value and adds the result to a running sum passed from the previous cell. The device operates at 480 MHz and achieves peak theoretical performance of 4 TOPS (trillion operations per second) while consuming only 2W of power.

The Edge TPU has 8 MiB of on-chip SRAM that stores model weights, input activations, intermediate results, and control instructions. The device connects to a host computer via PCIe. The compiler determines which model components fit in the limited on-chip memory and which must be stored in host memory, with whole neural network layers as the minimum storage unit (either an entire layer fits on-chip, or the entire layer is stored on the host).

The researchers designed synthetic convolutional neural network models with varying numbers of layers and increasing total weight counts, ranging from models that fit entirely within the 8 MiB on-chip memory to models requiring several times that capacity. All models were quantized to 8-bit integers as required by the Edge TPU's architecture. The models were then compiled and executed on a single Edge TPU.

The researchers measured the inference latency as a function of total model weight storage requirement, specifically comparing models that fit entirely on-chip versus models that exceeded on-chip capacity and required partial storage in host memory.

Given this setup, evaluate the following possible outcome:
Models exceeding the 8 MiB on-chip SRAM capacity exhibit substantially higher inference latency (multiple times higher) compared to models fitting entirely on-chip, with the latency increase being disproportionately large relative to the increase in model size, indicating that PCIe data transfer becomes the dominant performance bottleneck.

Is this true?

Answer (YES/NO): YES